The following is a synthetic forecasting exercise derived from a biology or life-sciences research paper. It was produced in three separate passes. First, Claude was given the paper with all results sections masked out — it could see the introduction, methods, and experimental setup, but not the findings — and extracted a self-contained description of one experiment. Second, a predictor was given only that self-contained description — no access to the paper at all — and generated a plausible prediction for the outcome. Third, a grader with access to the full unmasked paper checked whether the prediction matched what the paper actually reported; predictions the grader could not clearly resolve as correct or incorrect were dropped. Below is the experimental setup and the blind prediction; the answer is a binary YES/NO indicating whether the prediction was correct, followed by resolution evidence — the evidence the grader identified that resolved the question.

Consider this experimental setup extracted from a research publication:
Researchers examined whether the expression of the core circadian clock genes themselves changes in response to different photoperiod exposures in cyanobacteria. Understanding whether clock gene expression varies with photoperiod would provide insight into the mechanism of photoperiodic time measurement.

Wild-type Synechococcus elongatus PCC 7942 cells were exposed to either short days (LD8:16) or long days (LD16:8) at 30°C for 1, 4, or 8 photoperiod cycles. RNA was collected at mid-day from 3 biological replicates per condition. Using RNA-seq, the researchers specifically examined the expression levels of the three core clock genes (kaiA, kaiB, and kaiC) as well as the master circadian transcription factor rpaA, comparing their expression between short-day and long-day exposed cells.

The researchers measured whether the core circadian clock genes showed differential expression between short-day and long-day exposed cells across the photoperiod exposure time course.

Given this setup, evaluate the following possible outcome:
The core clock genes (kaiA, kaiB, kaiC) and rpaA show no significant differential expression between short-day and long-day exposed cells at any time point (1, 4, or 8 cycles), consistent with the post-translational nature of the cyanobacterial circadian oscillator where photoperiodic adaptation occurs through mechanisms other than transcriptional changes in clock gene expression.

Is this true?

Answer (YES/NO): YES